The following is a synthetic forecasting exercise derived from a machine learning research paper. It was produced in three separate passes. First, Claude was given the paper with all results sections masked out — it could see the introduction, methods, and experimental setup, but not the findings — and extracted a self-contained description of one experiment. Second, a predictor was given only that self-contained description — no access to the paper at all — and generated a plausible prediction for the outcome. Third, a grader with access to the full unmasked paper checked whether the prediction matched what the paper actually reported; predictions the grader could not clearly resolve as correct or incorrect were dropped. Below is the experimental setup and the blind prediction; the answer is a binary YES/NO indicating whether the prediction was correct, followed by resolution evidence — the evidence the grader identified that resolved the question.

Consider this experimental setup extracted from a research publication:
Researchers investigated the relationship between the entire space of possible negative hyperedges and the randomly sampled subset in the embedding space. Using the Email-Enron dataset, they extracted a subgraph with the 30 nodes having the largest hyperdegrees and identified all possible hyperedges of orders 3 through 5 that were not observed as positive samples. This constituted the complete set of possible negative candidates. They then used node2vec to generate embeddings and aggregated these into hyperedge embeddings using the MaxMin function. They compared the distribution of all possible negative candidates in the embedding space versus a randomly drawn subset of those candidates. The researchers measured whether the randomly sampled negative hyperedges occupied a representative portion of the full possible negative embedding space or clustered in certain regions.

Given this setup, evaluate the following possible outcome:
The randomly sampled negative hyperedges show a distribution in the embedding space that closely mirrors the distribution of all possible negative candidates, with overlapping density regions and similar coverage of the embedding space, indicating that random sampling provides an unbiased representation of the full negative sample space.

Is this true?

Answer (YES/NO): NO